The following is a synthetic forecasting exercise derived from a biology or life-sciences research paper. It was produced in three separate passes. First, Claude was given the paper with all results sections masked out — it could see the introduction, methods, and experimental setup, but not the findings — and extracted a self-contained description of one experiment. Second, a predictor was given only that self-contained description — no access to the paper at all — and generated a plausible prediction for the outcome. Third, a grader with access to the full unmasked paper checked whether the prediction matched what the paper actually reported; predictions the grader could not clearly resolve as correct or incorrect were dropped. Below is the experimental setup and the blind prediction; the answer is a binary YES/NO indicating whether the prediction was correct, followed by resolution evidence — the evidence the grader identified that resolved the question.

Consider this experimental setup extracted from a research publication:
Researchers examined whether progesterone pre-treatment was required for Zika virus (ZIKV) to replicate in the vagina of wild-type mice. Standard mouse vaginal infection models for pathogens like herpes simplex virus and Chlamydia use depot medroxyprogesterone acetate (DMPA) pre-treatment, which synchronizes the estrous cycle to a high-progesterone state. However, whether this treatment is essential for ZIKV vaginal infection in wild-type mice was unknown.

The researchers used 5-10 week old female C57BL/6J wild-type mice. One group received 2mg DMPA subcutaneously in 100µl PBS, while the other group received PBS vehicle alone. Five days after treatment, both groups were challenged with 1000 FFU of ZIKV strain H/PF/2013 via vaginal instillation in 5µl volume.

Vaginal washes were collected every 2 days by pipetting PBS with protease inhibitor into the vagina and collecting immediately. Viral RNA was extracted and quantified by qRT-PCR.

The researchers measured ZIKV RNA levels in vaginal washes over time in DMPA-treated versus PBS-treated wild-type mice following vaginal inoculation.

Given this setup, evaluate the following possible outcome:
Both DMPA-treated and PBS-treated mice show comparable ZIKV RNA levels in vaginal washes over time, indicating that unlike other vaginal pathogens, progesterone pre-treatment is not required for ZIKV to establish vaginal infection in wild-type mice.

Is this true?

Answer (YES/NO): NO